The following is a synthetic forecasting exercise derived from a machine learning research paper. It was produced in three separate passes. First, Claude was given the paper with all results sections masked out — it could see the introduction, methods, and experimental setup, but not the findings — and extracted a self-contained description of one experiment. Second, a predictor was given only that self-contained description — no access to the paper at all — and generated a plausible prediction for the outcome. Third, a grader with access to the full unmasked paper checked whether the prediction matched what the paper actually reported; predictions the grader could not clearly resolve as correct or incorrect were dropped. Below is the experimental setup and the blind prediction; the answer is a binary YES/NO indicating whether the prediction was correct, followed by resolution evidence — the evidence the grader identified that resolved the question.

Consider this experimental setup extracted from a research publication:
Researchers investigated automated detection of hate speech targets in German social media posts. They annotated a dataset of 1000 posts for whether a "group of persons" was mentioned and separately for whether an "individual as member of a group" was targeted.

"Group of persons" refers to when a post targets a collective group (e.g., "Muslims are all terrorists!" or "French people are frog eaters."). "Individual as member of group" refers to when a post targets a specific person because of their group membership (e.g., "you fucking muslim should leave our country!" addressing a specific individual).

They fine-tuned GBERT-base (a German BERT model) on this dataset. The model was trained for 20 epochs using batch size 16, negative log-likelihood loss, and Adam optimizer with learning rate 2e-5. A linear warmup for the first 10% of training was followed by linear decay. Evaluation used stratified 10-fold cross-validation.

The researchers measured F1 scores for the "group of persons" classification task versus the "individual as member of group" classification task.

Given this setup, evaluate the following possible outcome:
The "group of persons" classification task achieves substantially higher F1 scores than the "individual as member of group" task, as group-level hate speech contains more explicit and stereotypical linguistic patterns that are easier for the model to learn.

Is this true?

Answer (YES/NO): YES